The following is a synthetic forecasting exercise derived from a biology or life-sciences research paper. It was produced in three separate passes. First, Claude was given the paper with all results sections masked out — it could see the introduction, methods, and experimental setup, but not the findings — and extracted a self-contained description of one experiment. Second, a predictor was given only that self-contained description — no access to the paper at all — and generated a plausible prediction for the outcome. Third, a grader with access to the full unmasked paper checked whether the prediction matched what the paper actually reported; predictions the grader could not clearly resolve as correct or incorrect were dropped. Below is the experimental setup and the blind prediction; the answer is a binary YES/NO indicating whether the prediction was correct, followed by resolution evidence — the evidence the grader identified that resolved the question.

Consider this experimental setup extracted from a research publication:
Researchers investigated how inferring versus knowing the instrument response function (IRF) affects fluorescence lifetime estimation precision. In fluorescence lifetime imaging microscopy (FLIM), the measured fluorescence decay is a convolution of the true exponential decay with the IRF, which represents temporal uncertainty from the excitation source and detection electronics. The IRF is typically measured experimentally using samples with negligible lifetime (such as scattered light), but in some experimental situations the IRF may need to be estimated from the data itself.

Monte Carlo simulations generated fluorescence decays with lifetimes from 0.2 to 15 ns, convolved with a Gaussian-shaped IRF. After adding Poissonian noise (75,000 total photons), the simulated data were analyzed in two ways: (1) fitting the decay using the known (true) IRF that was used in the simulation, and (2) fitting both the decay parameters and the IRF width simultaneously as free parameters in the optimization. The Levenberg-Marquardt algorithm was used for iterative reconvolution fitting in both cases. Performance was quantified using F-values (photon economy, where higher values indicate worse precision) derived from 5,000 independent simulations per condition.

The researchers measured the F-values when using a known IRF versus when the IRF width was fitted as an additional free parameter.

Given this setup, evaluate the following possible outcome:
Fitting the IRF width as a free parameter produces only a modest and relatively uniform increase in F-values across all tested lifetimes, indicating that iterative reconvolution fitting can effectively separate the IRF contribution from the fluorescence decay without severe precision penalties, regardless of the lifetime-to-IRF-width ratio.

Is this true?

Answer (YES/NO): NO